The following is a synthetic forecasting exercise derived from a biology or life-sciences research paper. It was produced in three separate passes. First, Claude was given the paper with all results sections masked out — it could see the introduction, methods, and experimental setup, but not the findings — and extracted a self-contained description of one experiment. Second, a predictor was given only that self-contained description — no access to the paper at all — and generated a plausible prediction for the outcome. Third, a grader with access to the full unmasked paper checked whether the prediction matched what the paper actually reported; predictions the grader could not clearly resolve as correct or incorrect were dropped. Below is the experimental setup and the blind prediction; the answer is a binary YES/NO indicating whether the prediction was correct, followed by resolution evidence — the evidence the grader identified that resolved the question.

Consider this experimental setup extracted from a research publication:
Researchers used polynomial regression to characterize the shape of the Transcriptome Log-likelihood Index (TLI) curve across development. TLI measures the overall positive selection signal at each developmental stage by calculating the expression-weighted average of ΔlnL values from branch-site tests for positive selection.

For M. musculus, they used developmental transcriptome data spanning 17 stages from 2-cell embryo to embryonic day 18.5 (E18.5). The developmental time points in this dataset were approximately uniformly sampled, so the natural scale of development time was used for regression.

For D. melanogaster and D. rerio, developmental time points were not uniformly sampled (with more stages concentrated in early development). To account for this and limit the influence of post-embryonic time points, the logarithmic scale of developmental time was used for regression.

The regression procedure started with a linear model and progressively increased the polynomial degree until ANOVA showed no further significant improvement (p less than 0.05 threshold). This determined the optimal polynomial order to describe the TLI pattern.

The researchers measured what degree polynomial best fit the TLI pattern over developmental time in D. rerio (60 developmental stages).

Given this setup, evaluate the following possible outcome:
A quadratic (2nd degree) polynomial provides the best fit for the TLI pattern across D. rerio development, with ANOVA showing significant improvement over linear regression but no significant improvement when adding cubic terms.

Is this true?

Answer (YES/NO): NO